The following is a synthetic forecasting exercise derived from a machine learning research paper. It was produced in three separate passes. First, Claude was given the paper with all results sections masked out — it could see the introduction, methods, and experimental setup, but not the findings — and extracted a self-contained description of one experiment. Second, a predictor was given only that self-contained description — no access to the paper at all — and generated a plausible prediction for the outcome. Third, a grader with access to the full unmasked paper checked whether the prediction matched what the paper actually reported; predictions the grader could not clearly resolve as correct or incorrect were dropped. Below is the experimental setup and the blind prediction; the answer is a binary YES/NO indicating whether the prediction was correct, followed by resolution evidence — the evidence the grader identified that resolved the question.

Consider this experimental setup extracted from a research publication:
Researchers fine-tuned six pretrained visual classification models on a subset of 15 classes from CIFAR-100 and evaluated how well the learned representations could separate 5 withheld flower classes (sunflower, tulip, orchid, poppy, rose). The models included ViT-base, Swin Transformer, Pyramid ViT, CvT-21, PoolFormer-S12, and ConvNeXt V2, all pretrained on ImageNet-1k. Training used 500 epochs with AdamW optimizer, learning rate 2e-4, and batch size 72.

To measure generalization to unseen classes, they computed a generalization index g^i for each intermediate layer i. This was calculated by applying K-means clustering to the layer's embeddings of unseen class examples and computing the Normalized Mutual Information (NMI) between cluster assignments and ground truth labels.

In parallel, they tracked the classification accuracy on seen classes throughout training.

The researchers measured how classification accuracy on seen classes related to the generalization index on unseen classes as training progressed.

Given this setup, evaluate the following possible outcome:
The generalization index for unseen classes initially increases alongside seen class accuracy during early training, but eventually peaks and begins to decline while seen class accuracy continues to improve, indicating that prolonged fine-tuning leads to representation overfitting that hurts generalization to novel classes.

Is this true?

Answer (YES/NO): YES